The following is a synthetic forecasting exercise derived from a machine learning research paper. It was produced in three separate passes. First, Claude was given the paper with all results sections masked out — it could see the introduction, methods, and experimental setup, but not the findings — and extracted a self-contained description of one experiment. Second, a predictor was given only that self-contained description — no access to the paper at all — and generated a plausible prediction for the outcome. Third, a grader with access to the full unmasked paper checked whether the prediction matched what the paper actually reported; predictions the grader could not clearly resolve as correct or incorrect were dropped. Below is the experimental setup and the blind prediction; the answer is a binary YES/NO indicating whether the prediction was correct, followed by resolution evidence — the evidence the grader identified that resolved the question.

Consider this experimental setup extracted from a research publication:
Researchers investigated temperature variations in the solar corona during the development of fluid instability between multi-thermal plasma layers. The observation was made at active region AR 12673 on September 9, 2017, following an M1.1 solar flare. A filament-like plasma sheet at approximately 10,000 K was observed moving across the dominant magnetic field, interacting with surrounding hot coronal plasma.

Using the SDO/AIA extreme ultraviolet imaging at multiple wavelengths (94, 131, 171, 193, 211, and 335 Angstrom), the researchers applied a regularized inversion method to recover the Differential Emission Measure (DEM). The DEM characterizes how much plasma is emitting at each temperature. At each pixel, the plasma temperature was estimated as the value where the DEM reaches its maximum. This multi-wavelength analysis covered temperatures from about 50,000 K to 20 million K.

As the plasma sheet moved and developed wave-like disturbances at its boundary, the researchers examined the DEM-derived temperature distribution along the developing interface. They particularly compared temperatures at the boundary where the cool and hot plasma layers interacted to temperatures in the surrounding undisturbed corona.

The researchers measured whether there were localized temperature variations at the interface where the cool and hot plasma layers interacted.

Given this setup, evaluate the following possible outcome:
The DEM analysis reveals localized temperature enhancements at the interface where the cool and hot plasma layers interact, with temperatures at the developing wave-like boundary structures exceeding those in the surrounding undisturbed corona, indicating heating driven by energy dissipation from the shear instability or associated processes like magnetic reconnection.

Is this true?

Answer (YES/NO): NO